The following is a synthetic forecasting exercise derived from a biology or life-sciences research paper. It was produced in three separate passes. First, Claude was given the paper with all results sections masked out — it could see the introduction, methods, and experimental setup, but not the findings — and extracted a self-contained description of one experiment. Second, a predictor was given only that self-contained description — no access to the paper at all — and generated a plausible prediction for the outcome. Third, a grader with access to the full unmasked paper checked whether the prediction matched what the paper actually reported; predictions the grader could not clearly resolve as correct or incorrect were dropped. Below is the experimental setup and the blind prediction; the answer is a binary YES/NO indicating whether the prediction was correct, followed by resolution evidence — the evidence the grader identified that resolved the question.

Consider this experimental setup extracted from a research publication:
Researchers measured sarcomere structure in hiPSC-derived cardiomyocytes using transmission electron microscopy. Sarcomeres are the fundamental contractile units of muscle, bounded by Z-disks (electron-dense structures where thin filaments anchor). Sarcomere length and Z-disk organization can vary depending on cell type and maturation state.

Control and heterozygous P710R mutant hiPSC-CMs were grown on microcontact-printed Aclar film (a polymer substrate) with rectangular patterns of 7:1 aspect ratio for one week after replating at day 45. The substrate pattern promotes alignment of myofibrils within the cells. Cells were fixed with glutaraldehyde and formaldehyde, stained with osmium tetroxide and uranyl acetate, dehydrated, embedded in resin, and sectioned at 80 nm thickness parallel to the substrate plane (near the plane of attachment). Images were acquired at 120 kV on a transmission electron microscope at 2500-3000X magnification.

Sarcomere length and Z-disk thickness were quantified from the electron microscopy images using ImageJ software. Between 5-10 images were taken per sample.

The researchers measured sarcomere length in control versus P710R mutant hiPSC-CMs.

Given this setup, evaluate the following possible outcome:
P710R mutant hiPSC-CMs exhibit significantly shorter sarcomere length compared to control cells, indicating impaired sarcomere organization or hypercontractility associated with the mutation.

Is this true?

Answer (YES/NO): NO